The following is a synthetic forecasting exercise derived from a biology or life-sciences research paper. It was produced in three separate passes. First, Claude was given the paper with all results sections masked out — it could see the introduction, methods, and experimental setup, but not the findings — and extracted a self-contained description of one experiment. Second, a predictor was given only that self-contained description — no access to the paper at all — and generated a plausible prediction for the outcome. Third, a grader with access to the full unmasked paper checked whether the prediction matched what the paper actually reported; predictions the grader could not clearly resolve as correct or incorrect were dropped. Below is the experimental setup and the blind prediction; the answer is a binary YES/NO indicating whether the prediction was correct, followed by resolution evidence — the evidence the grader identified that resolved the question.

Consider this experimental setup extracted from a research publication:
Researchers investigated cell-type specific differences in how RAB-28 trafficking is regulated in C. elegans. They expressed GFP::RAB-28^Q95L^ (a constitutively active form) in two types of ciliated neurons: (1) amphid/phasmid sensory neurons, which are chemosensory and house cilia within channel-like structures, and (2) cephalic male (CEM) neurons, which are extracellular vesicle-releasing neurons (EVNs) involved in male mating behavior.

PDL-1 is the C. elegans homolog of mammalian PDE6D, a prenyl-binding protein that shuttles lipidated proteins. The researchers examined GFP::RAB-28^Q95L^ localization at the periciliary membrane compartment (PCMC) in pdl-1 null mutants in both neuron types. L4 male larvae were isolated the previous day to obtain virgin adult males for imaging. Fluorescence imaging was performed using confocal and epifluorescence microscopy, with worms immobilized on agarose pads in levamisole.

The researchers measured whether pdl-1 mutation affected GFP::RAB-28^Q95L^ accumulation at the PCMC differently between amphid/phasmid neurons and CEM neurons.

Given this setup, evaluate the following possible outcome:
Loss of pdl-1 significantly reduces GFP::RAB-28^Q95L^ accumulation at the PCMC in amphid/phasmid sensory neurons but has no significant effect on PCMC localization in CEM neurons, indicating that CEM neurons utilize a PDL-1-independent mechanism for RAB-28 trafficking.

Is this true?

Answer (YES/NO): NO